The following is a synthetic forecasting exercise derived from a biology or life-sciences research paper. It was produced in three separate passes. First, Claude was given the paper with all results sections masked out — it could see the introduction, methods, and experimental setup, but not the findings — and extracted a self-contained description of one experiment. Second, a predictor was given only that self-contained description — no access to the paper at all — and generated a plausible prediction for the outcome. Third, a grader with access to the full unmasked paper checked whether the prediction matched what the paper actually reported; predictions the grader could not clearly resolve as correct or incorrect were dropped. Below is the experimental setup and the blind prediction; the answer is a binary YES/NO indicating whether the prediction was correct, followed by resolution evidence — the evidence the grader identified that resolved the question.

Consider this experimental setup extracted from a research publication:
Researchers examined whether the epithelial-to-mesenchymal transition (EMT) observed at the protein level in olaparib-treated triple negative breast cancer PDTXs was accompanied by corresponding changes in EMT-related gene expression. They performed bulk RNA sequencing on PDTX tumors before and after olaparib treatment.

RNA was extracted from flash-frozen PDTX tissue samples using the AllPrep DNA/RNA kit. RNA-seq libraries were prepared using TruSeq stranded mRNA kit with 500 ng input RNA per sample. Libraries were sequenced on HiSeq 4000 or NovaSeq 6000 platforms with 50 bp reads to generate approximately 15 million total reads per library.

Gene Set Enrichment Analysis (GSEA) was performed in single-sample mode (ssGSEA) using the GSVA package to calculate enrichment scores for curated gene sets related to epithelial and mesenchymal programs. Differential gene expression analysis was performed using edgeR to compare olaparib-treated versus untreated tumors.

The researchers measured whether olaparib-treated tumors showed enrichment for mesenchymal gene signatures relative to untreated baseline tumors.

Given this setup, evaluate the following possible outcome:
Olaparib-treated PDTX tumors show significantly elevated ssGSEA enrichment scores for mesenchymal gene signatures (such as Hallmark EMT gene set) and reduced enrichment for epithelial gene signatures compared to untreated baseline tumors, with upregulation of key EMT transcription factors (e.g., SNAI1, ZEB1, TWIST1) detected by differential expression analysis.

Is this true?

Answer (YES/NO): NO